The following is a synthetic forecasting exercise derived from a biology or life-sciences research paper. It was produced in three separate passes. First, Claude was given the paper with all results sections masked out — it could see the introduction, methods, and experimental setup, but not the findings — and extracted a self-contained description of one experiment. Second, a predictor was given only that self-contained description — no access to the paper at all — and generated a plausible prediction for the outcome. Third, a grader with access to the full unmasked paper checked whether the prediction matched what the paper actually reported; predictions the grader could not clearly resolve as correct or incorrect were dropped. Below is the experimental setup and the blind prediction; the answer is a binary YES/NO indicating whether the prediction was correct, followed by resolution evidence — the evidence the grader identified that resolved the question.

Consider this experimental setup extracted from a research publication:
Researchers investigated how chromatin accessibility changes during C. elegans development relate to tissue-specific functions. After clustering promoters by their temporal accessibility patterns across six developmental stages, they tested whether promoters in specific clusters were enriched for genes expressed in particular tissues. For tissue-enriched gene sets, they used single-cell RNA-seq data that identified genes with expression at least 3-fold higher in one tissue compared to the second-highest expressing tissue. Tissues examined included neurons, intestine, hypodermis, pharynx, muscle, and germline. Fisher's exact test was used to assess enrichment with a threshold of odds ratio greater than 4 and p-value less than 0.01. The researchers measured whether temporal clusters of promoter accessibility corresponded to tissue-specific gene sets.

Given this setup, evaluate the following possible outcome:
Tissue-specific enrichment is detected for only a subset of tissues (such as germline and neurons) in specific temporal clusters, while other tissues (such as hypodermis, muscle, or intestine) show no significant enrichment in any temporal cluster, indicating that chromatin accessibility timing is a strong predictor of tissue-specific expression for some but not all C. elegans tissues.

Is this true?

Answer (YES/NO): NO